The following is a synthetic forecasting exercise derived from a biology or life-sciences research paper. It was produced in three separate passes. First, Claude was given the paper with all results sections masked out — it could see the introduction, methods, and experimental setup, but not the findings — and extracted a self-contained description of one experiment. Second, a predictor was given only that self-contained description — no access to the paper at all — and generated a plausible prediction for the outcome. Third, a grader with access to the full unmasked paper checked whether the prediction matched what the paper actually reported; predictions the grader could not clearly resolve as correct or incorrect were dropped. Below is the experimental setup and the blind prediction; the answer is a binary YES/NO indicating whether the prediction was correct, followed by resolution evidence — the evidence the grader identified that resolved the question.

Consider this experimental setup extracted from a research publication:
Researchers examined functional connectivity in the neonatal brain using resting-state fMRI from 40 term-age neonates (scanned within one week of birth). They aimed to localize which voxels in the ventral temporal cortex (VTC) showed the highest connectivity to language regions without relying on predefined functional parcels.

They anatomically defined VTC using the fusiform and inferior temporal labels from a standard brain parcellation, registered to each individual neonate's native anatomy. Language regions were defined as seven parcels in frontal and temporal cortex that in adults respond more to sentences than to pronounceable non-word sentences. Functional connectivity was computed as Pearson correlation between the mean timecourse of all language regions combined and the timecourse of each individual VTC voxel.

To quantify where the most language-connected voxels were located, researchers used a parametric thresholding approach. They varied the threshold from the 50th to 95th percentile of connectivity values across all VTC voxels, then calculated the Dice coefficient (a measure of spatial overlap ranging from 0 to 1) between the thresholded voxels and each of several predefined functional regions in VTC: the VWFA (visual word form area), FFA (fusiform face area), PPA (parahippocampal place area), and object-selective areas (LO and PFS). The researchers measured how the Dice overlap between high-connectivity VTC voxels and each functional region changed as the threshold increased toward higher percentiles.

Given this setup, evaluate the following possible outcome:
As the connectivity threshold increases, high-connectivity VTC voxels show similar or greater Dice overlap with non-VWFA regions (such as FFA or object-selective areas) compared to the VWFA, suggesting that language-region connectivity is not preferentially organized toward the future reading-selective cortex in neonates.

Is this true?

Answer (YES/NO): NO